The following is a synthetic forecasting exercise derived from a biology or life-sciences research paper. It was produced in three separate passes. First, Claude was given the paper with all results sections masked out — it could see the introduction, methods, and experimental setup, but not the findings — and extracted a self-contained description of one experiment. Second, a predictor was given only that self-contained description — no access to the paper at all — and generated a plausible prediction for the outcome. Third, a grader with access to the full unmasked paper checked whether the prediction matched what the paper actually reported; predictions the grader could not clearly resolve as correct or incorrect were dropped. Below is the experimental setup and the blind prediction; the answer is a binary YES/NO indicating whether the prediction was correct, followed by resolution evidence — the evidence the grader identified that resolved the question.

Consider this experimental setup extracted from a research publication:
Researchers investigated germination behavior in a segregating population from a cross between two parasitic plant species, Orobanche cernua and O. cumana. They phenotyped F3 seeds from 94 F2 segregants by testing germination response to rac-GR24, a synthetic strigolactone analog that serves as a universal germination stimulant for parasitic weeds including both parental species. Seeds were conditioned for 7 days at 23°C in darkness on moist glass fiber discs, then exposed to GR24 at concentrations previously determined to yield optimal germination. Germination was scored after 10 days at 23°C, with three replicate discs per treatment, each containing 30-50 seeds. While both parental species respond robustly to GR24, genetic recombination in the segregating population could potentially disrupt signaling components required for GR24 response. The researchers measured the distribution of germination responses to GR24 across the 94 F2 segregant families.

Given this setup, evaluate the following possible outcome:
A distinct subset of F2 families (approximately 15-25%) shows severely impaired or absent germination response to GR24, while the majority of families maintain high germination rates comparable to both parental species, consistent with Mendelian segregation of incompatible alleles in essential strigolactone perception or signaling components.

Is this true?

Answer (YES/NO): NO